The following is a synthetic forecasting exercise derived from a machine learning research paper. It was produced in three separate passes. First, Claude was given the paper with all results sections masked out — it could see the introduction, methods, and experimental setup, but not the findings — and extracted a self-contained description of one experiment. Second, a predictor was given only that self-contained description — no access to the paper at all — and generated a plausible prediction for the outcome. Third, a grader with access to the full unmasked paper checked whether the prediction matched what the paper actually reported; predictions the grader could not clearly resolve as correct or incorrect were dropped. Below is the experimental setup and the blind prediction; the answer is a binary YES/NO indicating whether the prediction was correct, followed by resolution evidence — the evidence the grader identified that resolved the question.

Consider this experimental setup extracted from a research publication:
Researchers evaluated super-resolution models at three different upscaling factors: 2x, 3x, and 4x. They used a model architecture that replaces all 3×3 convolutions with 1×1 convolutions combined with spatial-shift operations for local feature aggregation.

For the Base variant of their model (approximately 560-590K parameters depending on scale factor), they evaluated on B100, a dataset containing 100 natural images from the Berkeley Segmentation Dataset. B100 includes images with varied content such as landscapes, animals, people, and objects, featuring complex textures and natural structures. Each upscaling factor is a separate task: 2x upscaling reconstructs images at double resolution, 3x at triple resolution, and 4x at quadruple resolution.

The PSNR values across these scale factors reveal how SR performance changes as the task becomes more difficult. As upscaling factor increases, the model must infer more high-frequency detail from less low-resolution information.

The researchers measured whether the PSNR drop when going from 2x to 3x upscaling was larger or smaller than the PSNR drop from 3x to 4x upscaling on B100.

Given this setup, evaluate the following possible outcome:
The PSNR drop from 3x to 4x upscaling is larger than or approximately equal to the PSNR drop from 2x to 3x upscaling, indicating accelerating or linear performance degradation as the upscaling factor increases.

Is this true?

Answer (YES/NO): NO